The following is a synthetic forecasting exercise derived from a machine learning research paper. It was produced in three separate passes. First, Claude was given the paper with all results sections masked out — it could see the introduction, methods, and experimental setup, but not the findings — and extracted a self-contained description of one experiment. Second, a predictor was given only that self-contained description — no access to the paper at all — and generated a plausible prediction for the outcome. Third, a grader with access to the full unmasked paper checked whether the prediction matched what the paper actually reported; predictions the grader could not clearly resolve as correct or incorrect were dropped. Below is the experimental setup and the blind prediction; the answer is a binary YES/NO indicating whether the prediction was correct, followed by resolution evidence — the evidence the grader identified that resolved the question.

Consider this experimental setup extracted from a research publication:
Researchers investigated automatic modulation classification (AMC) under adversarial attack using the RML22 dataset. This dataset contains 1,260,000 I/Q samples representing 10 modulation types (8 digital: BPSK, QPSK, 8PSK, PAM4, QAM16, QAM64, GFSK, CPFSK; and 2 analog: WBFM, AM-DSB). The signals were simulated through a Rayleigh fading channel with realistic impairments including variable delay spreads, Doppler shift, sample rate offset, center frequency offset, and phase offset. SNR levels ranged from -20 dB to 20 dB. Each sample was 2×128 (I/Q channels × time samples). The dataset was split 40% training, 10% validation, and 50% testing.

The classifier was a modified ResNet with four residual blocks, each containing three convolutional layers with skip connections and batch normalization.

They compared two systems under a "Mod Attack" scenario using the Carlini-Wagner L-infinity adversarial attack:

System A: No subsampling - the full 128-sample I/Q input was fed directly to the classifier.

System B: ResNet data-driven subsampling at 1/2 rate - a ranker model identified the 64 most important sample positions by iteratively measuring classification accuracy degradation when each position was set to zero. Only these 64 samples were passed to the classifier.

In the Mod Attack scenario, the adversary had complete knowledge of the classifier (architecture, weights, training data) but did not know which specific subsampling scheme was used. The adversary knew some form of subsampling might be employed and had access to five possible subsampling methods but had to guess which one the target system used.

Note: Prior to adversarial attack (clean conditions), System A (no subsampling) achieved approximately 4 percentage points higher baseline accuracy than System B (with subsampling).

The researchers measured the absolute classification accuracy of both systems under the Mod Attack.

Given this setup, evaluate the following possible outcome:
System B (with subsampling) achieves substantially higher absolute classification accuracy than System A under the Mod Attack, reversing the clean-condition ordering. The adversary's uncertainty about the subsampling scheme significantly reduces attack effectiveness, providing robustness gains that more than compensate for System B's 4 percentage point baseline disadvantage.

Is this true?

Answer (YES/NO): NO